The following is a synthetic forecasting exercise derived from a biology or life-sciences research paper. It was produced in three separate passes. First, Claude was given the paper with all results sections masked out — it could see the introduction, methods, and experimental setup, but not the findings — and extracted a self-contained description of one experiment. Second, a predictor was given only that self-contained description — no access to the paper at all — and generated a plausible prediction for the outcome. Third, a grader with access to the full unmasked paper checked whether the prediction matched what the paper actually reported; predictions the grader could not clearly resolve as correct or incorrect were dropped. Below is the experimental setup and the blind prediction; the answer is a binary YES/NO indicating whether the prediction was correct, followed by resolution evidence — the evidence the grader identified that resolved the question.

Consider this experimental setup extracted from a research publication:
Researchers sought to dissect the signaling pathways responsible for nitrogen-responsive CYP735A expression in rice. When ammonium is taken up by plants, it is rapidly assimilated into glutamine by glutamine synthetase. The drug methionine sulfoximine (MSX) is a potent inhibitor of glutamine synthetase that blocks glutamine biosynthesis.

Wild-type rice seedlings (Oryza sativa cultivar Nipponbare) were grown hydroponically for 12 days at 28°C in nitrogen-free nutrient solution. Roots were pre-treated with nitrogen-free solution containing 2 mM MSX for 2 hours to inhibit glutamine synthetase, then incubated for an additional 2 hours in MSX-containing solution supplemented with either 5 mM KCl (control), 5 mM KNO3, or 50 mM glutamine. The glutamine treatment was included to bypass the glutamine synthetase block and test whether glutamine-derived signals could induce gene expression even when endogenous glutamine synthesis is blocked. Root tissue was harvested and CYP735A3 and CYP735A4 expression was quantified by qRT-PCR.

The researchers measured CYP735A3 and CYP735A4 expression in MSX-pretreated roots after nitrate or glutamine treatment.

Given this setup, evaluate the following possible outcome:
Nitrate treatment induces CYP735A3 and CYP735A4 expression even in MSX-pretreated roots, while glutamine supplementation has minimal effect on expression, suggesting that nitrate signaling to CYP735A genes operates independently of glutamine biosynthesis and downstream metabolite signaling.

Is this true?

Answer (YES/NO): NO